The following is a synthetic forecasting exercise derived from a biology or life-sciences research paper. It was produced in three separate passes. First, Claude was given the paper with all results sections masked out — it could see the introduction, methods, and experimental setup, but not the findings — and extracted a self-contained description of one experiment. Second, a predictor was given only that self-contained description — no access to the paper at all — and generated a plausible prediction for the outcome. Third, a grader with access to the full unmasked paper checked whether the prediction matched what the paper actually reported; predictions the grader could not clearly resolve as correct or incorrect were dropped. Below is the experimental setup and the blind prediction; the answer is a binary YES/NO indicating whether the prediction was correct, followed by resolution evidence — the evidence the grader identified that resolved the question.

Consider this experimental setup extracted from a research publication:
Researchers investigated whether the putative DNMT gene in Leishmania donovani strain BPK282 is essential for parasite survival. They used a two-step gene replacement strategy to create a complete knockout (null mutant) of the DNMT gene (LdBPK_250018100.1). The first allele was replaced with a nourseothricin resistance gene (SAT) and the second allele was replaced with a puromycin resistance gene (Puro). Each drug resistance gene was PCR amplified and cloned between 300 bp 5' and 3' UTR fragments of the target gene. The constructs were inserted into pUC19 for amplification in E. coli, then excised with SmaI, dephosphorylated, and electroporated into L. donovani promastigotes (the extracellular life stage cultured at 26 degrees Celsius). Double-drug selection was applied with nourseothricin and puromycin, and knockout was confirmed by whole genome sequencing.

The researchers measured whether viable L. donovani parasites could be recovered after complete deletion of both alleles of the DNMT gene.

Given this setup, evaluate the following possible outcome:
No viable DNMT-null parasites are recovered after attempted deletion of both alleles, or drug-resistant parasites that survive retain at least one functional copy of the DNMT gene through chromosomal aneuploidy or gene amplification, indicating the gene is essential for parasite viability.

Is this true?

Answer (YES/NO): NO